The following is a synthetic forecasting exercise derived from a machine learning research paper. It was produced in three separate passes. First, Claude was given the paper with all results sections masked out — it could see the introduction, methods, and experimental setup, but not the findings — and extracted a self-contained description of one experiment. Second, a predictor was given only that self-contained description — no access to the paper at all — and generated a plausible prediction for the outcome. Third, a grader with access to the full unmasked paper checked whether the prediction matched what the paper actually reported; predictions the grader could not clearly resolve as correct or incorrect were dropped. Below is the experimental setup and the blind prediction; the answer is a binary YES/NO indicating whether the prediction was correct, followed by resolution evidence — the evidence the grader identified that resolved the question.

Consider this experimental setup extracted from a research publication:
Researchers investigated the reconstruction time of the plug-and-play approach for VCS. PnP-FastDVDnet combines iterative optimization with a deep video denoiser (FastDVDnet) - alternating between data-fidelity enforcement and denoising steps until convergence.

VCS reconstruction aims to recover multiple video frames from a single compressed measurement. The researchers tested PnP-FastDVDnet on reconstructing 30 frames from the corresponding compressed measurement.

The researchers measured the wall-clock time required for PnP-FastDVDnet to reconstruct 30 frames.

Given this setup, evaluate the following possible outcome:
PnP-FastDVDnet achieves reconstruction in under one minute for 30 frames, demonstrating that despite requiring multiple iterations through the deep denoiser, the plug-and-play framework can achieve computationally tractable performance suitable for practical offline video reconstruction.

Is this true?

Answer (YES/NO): NO